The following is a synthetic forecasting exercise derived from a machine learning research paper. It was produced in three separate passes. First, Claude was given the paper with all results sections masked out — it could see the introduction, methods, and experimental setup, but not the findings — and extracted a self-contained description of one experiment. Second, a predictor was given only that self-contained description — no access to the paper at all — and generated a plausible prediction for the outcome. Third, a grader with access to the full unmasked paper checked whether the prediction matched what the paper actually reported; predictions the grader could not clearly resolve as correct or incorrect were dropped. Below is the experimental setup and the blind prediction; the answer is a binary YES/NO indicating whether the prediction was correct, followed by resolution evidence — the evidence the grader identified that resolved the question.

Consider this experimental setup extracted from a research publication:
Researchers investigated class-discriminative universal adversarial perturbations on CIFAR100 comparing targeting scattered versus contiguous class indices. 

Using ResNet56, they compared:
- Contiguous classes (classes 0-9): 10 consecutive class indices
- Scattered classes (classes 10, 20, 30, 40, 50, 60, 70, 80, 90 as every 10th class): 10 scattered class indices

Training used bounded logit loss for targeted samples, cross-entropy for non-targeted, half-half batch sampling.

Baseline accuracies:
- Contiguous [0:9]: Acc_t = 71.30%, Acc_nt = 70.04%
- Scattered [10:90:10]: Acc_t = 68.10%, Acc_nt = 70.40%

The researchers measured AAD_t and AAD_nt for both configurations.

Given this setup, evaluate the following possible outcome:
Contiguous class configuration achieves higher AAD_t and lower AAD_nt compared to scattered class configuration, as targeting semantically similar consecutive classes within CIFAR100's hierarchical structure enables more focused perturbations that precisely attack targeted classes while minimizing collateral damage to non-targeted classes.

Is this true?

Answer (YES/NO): NO